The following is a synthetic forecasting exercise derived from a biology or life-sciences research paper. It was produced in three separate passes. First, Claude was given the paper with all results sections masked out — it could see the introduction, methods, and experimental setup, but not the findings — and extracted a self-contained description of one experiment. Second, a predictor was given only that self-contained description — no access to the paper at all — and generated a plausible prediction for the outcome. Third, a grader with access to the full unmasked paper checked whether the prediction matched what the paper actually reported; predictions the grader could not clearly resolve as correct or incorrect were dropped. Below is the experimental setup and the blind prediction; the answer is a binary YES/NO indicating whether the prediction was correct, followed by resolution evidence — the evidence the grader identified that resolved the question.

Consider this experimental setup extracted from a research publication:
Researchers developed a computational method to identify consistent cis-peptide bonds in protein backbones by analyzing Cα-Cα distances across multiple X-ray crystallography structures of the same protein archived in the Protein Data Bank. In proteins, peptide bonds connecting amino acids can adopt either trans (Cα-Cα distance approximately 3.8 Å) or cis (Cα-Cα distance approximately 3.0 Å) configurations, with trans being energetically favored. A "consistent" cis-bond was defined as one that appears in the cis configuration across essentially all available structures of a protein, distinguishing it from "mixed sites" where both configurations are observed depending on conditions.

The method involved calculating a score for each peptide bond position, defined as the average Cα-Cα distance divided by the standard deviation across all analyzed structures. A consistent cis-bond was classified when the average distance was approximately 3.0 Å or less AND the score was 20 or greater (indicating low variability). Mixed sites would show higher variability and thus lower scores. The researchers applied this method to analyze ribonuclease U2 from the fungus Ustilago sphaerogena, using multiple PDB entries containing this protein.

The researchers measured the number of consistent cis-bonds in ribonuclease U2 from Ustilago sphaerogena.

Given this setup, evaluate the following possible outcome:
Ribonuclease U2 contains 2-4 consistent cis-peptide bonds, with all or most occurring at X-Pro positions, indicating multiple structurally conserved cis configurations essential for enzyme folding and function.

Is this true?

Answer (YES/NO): YES